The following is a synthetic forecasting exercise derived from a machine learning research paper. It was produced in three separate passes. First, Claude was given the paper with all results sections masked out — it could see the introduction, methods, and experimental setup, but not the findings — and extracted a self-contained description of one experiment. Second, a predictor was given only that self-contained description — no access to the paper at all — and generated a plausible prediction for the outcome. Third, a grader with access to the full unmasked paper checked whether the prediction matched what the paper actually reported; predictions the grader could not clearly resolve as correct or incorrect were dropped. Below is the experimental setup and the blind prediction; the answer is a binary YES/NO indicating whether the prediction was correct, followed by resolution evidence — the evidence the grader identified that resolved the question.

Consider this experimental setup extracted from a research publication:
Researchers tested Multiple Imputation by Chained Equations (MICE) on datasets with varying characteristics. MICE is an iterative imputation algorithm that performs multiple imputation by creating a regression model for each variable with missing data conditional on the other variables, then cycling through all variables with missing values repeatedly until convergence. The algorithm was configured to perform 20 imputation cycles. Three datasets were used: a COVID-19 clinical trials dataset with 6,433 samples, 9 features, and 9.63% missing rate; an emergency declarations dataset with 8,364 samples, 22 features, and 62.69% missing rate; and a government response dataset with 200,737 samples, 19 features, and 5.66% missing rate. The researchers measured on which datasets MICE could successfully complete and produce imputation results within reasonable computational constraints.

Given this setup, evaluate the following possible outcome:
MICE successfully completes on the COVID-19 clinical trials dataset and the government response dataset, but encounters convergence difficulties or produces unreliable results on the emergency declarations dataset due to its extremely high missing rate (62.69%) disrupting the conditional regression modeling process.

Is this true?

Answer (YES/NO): NO